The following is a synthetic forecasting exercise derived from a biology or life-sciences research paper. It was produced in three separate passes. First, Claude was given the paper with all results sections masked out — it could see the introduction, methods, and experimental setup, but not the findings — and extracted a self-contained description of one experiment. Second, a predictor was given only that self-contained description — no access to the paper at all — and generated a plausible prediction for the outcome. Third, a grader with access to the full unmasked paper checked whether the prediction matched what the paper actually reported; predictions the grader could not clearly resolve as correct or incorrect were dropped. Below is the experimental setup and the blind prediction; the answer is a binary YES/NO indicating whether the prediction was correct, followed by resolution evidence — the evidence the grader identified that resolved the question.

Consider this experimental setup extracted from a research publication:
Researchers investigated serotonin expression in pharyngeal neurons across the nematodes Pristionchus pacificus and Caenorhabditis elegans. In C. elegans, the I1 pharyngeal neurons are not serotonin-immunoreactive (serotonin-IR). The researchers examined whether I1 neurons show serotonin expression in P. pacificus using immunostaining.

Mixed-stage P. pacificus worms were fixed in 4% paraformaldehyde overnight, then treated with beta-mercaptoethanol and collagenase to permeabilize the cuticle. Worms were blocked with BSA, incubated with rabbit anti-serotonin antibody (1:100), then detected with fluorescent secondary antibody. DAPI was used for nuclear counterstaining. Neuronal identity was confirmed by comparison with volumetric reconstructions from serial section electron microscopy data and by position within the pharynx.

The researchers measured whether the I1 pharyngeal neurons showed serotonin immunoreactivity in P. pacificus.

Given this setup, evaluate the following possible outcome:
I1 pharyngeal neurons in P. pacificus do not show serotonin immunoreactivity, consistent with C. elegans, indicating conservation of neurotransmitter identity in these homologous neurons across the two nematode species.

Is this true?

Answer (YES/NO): NO